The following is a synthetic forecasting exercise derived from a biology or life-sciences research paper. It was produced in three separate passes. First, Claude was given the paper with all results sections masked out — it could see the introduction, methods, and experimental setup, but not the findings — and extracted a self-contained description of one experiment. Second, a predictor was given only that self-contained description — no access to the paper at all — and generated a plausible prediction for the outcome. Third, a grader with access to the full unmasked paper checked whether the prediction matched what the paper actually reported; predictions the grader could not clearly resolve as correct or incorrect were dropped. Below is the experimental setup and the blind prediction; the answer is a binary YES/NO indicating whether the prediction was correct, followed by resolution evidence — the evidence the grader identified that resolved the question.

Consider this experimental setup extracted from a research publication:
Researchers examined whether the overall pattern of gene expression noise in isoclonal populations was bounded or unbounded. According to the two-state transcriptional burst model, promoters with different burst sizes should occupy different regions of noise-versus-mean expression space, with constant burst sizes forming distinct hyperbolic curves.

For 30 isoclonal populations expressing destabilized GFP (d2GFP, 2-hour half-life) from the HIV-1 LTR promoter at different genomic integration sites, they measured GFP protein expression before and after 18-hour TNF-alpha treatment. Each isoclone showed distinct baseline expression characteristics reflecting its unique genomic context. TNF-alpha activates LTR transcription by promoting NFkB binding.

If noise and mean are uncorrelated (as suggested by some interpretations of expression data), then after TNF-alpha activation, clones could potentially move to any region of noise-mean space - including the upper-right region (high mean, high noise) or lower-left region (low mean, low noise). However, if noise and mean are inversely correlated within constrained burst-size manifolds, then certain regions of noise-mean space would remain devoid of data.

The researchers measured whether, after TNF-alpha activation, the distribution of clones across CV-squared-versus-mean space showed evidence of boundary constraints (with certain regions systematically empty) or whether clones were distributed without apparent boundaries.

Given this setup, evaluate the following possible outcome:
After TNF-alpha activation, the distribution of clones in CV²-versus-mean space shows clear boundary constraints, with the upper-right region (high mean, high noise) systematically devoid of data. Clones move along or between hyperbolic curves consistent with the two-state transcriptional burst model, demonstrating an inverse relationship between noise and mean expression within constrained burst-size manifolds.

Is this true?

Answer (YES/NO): YES